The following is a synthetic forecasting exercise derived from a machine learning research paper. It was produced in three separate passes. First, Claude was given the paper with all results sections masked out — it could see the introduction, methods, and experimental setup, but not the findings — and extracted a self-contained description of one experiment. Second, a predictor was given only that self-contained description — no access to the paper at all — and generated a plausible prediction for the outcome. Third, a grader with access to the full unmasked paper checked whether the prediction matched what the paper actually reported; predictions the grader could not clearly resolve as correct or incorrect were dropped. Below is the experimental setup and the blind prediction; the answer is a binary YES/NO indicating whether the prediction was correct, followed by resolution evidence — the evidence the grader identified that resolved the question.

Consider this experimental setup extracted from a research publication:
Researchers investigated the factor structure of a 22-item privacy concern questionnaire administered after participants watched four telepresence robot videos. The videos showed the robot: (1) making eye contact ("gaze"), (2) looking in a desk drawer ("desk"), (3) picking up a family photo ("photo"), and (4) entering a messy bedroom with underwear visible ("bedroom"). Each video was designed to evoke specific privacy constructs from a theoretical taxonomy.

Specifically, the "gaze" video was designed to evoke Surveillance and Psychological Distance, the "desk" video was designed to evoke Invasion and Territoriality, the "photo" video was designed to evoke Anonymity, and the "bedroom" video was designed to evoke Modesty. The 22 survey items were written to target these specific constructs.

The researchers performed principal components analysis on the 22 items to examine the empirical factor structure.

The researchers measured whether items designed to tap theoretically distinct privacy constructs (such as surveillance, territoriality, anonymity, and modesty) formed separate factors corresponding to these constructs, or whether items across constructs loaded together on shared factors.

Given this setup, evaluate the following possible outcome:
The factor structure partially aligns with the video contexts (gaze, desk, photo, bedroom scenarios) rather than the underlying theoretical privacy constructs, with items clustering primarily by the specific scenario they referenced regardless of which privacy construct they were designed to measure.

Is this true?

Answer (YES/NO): NO